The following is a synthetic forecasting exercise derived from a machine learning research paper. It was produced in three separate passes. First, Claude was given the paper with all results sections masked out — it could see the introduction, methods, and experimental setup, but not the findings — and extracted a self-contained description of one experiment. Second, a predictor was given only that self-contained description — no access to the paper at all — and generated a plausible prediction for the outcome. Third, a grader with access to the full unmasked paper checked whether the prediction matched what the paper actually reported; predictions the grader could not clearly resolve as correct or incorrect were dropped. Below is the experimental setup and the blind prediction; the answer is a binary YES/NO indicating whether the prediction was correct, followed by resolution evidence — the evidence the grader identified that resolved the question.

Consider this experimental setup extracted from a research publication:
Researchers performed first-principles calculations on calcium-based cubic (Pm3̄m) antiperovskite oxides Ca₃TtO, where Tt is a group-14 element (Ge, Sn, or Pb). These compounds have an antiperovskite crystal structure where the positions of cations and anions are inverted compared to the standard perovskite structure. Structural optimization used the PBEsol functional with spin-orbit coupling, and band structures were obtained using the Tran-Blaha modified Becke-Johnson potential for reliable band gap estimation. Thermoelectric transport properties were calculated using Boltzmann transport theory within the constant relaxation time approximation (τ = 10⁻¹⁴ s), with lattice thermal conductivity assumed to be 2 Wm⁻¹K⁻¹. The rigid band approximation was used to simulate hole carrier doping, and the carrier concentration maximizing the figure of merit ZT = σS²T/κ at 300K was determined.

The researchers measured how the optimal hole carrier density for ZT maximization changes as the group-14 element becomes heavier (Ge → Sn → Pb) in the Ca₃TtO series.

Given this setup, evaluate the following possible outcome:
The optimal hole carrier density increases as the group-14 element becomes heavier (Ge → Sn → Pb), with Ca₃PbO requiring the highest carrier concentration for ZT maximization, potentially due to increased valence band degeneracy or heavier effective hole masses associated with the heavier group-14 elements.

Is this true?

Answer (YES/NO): NO